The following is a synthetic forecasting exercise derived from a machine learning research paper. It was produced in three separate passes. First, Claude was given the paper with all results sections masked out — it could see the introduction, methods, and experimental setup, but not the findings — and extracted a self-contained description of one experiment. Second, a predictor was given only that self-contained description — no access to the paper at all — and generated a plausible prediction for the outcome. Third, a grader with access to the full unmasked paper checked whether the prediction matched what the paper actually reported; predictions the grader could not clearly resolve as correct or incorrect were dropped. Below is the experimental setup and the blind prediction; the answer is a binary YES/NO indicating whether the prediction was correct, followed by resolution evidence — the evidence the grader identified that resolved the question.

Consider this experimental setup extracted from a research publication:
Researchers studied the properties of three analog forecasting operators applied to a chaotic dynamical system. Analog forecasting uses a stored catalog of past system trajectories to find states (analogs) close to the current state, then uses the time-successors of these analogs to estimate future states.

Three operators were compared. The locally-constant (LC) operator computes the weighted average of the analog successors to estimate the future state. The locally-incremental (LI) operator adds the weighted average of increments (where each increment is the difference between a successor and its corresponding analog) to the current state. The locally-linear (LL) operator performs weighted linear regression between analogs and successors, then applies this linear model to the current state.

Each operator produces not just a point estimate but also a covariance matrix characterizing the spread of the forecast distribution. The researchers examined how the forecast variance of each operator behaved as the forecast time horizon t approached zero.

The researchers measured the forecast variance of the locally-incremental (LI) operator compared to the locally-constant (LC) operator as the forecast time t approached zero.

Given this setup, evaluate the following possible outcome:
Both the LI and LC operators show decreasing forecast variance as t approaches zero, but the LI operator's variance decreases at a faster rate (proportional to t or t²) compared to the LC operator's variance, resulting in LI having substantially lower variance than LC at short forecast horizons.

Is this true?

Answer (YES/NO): NO